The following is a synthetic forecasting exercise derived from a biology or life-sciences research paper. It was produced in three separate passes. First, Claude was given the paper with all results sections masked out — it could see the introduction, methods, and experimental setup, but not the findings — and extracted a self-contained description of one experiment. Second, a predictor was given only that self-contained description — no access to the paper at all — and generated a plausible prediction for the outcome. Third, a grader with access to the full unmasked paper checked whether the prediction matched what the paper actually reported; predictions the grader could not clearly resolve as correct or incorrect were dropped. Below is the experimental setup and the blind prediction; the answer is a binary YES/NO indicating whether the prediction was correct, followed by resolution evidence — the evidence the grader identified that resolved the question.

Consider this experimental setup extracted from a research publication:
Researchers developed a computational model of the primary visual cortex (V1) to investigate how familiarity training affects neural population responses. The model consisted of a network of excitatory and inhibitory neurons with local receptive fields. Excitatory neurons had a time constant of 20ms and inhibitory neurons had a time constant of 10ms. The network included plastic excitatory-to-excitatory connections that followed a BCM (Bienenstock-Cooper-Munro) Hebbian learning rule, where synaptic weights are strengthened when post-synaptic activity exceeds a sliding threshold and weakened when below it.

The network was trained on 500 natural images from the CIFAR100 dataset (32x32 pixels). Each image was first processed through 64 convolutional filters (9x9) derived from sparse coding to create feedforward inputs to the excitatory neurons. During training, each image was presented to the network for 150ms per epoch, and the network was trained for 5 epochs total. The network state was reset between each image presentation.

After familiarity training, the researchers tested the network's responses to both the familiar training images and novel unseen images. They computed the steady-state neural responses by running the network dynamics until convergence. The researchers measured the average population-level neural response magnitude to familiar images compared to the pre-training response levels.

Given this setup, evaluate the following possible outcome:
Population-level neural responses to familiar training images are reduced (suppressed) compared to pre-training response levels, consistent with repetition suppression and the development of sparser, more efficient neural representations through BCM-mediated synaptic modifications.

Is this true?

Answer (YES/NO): YES